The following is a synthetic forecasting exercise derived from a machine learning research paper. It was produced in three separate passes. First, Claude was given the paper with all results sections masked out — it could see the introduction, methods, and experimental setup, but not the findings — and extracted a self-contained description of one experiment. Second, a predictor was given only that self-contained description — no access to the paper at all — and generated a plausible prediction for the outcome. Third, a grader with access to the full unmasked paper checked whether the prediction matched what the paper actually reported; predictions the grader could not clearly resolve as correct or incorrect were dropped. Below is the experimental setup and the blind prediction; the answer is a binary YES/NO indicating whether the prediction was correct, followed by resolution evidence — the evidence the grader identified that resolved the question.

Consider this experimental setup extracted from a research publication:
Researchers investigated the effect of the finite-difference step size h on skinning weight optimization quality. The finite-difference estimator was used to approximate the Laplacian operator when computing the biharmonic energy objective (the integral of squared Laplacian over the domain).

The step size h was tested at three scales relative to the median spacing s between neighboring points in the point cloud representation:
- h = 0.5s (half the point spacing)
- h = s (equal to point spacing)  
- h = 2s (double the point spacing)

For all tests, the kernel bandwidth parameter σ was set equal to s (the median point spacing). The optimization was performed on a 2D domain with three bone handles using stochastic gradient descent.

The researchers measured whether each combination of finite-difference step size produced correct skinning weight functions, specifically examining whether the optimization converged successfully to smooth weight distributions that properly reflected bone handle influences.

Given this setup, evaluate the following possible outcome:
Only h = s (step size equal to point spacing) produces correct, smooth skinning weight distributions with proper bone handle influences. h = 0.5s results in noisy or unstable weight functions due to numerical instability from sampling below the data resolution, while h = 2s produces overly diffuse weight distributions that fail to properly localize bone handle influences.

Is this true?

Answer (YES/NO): NO